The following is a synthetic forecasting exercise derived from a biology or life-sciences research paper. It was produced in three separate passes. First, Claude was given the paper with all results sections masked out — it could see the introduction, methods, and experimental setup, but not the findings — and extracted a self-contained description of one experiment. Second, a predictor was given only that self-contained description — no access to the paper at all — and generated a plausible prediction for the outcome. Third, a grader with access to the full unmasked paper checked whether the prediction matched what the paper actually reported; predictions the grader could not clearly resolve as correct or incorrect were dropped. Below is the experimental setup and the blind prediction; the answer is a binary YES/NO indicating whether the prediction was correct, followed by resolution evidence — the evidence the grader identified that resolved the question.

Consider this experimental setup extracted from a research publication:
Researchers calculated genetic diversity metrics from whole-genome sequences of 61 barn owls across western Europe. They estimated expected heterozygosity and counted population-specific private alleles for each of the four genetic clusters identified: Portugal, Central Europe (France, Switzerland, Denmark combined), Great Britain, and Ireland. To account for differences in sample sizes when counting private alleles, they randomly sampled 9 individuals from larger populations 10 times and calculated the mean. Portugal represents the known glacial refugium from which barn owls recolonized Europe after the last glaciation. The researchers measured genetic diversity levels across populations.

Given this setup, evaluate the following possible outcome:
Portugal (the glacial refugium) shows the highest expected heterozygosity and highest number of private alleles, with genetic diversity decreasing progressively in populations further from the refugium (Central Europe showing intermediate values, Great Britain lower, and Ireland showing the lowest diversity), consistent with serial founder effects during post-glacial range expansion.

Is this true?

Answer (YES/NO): NO